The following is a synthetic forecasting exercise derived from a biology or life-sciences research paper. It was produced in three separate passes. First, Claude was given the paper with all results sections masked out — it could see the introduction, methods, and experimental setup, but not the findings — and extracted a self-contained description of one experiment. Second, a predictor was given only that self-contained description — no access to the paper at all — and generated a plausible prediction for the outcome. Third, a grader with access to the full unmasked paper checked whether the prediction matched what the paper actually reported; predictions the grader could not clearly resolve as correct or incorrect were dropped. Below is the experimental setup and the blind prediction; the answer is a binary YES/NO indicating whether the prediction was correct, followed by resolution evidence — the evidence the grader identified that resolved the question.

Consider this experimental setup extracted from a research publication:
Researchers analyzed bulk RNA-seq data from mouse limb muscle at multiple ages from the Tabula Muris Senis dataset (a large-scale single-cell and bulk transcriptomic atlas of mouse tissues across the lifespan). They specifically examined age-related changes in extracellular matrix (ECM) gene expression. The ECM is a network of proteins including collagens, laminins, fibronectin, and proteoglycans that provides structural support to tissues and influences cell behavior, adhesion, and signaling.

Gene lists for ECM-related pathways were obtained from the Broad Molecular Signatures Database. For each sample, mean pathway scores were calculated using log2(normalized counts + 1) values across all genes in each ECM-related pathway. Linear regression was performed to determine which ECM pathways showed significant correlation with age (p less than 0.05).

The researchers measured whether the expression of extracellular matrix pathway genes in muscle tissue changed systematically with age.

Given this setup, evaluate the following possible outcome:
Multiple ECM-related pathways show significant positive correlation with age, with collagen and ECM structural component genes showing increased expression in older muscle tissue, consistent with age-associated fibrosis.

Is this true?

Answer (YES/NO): NO